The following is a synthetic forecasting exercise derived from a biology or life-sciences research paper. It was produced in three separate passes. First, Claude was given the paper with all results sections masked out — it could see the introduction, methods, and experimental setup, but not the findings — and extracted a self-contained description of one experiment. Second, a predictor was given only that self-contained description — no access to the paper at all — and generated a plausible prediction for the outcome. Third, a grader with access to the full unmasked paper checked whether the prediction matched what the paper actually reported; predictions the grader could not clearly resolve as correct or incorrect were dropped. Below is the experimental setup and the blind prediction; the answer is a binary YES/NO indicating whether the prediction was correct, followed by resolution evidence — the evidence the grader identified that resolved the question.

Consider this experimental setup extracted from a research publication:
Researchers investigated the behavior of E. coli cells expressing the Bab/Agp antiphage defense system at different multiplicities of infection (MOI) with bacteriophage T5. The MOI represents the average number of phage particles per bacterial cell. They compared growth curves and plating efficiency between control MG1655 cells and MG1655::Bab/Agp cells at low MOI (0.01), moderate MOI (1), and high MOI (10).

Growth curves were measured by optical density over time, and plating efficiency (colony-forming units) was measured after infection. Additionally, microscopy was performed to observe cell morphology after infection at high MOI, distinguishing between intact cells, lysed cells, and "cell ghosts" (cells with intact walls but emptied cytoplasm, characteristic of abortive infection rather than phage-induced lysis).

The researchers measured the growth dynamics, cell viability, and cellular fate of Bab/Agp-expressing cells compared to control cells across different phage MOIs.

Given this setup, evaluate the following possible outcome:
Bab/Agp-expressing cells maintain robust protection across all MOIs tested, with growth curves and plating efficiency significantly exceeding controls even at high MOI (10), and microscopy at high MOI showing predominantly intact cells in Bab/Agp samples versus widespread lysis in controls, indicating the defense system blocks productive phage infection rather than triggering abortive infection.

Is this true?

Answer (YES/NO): NO